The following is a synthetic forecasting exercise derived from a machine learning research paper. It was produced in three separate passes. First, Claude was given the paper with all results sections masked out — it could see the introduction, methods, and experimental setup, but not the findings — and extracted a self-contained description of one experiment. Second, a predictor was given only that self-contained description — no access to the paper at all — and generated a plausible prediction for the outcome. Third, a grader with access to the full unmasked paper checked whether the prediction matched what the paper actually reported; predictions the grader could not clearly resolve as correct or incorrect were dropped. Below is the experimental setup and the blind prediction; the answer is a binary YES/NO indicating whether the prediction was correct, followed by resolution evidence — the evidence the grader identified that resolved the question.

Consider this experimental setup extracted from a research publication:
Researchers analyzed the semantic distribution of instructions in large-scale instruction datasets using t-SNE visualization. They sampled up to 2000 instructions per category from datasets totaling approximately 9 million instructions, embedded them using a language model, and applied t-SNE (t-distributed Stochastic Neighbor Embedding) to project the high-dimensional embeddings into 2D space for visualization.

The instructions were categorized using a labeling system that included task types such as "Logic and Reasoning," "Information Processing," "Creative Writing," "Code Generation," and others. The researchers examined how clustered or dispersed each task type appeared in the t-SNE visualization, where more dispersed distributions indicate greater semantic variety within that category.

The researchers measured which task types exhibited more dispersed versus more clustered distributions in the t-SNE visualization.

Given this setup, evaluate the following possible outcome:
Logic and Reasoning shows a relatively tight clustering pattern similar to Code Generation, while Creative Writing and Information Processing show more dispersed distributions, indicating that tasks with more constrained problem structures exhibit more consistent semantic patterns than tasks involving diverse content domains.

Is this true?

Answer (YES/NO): NO